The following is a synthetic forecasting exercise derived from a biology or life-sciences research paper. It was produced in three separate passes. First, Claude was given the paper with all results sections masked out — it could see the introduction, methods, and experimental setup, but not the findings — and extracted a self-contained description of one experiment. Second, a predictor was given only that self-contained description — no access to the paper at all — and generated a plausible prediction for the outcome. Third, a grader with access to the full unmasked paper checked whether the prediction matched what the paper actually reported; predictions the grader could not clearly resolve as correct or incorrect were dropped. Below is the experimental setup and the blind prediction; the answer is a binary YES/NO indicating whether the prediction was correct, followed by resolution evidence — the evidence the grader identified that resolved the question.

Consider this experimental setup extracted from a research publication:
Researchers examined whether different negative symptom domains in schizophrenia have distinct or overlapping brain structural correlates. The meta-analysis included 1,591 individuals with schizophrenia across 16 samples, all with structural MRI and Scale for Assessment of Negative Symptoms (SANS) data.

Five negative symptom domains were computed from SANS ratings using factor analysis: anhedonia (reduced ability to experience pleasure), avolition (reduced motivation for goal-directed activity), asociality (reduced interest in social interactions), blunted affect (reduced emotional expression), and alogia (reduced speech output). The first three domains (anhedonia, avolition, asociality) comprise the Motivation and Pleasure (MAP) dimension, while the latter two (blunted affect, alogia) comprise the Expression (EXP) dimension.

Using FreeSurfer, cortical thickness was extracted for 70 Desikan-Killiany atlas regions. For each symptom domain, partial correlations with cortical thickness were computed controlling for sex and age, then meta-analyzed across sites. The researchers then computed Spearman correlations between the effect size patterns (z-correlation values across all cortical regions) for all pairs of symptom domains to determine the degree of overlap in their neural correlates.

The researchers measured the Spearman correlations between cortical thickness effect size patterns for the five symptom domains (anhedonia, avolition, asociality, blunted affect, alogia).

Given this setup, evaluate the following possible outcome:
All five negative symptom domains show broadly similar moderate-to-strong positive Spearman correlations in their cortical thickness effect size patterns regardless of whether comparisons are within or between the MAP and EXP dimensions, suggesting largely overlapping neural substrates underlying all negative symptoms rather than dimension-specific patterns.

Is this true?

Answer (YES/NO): NO